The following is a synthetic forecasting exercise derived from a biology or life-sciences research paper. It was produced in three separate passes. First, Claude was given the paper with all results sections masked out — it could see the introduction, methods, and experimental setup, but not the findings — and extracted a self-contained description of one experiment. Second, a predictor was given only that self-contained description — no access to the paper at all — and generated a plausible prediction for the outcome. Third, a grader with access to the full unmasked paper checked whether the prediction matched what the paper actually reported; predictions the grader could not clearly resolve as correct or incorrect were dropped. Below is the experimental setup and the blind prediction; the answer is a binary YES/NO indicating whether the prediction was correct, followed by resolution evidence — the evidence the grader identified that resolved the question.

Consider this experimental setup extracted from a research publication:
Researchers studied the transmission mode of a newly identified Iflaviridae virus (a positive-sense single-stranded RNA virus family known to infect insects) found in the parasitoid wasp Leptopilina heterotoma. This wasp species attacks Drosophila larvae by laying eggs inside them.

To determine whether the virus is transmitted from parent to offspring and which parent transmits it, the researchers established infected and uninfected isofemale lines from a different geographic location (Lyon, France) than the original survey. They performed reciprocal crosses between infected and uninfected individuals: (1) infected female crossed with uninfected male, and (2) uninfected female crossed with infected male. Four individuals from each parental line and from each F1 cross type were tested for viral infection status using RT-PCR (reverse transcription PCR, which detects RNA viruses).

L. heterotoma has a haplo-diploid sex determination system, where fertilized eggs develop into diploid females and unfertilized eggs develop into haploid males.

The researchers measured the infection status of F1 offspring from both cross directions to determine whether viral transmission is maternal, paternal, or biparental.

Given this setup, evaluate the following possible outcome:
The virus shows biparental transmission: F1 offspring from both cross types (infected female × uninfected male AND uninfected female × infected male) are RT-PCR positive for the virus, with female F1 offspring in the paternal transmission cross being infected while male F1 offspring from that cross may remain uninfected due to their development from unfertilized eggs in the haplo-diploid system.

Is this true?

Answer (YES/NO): NO